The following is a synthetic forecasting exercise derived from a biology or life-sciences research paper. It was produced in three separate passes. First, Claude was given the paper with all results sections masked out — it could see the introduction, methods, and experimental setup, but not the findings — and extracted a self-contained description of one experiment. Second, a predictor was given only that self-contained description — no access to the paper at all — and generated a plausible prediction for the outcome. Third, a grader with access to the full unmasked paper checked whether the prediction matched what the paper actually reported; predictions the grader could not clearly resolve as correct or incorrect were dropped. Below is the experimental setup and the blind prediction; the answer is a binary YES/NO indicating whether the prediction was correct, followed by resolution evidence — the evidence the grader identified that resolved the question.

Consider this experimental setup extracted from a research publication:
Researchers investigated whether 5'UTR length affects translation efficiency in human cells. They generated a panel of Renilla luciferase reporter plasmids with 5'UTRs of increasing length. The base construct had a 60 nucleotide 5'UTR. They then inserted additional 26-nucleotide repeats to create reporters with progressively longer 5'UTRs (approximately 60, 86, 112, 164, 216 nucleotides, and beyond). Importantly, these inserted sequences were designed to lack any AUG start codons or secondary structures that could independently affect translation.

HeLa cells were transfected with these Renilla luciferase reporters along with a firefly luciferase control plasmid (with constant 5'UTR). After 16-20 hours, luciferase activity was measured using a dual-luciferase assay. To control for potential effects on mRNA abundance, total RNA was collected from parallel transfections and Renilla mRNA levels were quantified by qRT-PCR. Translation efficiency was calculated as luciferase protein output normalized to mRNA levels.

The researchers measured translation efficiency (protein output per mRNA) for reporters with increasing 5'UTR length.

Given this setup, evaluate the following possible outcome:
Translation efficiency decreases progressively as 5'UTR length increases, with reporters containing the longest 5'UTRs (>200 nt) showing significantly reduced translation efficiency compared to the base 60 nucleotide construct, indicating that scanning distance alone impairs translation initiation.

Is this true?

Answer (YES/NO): YES